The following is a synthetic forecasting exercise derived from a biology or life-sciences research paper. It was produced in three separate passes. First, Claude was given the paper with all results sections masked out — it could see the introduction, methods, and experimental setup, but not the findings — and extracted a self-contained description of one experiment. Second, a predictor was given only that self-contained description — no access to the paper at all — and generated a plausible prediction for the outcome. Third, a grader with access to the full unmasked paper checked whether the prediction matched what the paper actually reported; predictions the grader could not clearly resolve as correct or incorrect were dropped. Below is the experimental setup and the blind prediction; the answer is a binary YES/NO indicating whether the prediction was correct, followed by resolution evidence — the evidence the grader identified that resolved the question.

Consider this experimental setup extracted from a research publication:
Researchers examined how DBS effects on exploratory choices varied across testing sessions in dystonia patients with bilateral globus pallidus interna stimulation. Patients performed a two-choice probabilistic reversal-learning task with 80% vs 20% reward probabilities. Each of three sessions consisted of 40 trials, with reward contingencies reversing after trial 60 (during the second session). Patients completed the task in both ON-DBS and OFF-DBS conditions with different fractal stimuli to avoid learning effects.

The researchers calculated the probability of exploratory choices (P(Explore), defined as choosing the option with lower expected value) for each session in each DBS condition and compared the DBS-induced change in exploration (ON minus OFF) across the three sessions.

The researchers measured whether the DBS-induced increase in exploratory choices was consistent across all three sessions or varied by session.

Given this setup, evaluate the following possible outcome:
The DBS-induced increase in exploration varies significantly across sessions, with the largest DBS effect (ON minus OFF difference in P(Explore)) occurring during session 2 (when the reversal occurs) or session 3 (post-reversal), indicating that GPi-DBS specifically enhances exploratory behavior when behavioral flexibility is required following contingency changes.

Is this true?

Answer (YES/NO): NO